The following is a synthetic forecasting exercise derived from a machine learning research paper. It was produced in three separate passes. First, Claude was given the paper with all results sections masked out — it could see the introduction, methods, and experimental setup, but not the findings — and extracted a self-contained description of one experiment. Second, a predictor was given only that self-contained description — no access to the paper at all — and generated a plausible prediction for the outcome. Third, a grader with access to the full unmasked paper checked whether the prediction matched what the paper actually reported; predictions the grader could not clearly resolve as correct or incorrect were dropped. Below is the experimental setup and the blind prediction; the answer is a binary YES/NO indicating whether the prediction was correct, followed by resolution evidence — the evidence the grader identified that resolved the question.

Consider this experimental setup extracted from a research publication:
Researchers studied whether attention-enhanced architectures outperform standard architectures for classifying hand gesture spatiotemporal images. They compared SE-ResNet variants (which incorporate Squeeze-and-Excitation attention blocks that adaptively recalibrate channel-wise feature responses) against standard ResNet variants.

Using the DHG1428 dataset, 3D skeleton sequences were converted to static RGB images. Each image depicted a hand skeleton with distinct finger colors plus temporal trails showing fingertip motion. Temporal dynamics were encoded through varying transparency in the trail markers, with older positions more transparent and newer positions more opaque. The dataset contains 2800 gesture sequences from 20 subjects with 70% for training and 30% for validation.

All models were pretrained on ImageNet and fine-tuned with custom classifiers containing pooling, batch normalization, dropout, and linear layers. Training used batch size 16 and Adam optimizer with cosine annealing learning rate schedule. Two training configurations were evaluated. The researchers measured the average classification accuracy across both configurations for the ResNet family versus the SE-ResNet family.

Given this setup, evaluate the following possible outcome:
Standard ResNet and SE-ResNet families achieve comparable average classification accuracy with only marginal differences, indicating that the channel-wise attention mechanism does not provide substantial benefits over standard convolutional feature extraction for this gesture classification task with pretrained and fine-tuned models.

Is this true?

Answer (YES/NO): YES